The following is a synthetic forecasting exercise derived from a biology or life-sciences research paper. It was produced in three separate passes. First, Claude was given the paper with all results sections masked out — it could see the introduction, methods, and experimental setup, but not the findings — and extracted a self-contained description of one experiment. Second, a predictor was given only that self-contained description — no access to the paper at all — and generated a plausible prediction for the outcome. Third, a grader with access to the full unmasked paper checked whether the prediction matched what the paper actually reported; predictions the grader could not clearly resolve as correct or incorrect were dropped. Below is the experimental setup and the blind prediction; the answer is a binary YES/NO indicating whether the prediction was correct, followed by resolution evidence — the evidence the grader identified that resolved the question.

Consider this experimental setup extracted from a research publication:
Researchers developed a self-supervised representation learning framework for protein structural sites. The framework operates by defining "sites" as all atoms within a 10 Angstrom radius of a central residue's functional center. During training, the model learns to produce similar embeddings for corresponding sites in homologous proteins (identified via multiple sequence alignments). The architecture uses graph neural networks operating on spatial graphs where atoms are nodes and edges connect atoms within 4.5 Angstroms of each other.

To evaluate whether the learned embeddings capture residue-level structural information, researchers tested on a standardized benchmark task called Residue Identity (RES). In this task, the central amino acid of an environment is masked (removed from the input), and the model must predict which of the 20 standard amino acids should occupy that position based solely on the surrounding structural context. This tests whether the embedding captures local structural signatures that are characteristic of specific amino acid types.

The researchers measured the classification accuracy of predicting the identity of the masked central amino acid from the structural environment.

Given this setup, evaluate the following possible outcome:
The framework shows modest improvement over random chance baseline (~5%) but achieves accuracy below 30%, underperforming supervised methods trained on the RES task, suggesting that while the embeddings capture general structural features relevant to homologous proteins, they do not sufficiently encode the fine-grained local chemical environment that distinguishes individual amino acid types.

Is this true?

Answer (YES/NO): NO